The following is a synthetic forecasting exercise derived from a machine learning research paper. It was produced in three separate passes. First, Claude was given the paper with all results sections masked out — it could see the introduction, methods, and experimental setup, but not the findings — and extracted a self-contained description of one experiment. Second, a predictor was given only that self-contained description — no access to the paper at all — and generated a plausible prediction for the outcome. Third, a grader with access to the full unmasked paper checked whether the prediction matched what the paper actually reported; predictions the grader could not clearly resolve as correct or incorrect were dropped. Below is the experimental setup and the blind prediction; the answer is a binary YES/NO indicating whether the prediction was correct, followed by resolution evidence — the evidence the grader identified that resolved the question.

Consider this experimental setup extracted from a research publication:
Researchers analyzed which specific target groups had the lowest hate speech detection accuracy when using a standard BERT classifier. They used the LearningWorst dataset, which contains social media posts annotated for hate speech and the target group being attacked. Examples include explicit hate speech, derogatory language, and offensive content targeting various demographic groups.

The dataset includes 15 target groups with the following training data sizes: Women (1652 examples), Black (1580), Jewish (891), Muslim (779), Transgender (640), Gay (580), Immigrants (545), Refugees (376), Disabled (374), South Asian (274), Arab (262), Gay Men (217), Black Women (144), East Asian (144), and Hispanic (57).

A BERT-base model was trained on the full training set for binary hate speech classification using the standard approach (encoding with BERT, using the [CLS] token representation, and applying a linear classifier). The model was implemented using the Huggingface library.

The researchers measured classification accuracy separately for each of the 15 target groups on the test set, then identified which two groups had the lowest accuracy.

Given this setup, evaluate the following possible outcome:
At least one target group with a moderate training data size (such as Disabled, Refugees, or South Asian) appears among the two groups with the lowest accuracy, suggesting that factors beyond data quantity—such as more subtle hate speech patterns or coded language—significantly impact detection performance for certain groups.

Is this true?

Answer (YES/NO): NO